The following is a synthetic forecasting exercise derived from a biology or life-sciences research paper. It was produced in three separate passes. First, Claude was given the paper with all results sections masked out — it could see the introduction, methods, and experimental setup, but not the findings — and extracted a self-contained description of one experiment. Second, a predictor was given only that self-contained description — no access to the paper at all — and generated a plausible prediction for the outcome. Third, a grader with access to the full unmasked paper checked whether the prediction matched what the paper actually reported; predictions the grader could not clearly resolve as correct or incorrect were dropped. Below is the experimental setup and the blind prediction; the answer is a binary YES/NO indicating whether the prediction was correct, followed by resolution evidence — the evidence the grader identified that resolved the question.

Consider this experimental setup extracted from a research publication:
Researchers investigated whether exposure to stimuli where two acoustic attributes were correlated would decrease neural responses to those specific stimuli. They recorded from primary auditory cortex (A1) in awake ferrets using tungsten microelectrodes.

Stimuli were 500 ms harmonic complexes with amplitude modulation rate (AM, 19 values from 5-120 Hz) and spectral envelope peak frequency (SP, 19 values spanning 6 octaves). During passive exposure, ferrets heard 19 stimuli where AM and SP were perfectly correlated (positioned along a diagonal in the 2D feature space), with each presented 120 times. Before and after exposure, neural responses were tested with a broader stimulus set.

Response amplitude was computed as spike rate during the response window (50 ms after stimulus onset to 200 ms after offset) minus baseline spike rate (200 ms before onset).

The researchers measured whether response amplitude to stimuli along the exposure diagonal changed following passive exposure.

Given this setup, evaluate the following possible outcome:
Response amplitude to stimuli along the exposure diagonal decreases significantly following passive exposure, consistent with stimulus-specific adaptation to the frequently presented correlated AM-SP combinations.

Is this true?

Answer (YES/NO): YES